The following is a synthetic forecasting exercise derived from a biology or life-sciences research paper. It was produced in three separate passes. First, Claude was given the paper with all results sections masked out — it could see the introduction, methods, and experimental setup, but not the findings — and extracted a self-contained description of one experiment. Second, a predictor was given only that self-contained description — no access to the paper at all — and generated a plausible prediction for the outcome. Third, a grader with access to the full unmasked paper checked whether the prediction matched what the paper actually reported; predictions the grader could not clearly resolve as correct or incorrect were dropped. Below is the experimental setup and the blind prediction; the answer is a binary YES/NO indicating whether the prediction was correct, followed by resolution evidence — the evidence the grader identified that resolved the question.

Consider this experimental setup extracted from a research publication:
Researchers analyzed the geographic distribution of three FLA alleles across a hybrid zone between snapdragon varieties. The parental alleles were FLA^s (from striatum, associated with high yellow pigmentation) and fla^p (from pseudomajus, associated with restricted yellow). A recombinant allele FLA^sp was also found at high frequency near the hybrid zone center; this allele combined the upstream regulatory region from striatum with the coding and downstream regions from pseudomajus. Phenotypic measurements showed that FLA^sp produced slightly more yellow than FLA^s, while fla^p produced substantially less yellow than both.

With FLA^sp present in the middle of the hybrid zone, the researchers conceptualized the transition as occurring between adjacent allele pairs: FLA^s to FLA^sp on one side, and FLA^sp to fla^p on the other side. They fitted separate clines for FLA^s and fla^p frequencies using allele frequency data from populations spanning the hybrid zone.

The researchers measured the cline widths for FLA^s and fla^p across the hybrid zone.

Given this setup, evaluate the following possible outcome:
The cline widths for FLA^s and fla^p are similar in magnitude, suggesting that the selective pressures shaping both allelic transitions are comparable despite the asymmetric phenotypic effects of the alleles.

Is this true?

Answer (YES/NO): NO